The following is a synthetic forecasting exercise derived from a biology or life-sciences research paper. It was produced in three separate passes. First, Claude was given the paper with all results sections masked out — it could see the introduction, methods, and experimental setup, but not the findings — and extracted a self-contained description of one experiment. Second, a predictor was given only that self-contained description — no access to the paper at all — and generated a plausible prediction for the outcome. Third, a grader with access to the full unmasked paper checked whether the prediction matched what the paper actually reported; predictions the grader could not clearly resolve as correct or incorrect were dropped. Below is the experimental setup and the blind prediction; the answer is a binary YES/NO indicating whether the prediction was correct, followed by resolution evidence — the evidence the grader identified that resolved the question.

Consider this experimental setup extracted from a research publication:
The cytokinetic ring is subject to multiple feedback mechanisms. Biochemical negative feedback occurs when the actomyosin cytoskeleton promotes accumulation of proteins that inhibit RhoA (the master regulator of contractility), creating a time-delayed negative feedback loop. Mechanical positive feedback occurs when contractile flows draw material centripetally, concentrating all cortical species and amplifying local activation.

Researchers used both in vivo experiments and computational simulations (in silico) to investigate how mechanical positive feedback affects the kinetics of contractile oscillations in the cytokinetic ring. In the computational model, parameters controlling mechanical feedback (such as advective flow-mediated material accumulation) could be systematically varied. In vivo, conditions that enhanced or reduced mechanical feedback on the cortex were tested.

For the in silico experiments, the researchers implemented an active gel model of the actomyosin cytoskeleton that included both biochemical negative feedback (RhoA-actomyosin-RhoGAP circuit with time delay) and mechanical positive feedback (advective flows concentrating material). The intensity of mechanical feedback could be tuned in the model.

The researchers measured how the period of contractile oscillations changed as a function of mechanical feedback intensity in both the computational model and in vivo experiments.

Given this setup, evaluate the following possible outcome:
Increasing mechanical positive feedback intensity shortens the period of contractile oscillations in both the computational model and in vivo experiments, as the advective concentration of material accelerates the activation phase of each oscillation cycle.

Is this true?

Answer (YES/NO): NO